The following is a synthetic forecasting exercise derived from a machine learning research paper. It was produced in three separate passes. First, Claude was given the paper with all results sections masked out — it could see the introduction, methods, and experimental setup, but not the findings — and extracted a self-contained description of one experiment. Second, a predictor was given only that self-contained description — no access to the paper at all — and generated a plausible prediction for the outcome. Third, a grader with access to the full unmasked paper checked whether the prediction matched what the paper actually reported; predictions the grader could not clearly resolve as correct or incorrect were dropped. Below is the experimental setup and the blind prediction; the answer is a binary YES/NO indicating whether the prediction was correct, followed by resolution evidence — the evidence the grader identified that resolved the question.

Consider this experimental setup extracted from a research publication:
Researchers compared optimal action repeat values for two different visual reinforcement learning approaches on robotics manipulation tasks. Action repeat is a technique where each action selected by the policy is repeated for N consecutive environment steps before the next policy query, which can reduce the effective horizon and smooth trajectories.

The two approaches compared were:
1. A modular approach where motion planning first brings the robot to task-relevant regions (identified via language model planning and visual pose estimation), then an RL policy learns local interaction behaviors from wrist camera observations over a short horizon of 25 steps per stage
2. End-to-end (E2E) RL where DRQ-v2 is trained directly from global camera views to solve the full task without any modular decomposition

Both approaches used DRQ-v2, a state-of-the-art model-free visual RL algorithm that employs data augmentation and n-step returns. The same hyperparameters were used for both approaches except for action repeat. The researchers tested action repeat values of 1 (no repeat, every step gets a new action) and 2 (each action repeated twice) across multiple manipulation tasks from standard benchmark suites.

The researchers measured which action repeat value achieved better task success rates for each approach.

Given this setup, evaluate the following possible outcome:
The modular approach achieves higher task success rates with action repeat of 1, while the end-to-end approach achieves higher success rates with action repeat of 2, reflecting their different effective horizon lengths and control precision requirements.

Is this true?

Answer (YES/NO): YES